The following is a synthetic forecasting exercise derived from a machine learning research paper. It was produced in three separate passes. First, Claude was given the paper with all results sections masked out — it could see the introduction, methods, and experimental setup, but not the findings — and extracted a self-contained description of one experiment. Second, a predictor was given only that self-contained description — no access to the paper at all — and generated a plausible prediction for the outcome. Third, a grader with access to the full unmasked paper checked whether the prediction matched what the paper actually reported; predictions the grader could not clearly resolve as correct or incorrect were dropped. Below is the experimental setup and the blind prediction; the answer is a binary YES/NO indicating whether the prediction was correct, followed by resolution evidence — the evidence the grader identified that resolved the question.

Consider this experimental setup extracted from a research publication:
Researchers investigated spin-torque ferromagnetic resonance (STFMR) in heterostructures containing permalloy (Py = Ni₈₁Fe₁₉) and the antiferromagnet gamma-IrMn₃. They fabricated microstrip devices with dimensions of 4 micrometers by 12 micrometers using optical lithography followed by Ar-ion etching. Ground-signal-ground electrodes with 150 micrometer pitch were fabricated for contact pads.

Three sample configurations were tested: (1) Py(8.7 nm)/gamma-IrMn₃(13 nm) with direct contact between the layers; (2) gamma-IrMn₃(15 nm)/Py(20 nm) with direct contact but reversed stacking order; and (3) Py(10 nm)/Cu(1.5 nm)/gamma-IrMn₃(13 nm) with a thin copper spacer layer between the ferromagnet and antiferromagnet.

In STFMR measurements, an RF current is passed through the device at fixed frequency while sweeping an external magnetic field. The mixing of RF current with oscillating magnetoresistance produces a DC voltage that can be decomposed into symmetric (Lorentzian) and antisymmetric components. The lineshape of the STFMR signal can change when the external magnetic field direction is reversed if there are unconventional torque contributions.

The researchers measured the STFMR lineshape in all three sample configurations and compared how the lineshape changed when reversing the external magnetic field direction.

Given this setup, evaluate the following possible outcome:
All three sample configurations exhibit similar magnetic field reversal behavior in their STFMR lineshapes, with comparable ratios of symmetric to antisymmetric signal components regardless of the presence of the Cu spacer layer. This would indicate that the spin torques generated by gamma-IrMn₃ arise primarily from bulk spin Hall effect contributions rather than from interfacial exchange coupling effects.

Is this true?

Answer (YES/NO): NO